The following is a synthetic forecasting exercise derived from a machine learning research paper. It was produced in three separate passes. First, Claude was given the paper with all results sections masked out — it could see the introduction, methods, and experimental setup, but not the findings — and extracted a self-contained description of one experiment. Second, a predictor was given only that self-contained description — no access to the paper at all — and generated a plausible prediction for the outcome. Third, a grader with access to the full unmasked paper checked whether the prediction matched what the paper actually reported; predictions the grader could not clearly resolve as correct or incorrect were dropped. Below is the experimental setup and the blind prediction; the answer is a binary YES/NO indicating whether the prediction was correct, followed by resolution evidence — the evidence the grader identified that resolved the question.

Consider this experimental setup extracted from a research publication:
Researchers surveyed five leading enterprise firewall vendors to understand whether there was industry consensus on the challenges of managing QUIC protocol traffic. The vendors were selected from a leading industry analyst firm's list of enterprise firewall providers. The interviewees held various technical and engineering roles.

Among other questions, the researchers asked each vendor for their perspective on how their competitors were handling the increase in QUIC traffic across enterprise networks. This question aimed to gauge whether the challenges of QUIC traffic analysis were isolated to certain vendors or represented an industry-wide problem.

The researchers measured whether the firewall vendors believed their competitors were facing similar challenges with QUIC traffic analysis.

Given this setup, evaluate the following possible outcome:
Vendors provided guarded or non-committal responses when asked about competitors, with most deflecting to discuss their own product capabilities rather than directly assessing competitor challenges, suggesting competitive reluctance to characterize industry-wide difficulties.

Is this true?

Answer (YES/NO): NO